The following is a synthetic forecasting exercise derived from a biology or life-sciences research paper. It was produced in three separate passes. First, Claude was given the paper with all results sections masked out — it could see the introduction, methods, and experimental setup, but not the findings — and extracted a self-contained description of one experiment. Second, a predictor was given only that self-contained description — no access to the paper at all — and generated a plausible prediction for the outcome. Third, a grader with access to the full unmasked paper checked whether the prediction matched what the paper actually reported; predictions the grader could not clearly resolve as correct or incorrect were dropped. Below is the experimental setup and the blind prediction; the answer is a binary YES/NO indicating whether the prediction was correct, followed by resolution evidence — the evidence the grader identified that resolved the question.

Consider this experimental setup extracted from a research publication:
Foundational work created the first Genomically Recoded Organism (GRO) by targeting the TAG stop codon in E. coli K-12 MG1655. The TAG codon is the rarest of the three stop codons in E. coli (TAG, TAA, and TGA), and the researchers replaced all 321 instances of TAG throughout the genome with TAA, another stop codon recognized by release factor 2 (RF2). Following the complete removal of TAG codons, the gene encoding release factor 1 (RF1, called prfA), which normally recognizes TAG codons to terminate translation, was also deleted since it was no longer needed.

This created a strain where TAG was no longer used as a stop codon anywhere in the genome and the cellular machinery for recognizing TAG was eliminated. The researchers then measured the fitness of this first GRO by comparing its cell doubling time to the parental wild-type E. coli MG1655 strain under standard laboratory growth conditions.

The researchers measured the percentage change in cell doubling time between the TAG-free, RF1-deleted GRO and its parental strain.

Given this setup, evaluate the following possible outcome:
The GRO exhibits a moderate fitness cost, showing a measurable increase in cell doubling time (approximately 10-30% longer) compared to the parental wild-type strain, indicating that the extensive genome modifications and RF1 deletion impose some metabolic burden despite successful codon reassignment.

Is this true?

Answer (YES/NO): NO